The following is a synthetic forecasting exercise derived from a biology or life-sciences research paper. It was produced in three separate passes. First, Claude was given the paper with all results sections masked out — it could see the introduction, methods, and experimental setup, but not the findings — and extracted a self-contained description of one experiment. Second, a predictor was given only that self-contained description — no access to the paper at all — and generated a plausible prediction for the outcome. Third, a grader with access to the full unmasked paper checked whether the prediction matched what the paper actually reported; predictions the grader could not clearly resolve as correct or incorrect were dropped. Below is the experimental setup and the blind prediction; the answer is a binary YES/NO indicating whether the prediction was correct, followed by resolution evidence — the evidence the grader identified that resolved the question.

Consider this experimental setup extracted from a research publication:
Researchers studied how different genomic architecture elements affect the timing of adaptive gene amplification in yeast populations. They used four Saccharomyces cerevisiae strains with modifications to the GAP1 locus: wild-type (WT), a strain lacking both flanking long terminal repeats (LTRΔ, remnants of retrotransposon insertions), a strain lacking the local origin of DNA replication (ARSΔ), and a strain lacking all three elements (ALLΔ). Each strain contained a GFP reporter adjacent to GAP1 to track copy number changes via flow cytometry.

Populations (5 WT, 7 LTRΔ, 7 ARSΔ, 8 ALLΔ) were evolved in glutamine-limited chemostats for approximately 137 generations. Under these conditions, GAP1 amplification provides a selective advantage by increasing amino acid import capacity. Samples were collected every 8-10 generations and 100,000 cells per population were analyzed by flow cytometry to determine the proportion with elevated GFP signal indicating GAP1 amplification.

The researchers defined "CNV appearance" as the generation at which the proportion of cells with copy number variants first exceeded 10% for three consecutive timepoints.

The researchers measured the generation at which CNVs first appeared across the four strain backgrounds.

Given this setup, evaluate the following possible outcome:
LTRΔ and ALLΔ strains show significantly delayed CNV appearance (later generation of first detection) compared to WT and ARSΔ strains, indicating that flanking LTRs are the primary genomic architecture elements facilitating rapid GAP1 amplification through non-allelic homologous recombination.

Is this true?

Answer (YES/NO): NO